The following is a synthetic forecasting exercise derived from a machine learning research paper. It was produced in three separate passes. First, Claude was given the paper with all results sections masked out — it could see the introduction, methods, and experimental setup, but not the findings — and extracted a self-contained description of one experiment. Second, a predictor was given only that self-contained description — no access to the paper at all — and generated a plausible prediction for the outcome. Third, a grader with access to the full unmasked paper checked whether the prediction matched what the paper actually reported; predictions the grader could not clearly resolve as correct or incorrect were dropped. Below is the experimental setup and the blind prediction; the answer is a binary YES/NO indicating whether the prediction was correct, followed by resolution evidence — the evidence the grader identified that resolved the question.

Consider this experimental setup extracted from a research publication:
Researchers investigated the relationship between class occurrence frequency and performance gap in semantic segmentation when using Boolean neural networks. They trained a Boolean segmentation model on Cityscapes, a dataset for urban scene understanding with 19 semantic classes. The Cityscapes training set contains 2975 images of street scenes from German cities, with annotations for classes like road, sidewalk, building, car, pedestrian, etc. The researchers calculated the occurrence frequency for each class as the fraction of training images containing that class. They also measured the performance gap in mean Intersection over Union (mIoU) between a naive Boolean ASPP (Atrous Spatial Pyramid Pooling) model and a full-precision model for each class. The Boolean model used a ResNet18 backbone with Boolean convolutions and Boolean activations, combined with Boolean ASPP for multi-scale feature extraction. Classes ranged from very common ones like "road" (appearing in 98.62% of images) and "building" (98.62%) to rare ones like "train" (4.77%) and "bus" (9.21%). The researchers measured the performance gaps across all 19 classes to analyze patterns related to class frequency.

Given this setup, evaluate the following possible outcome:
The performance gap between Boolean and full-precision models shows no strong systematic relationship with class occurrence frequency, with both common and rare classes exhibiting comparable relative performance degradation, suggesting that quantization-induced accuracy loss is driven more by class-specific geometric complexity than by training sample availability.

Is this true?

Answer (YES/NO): NO